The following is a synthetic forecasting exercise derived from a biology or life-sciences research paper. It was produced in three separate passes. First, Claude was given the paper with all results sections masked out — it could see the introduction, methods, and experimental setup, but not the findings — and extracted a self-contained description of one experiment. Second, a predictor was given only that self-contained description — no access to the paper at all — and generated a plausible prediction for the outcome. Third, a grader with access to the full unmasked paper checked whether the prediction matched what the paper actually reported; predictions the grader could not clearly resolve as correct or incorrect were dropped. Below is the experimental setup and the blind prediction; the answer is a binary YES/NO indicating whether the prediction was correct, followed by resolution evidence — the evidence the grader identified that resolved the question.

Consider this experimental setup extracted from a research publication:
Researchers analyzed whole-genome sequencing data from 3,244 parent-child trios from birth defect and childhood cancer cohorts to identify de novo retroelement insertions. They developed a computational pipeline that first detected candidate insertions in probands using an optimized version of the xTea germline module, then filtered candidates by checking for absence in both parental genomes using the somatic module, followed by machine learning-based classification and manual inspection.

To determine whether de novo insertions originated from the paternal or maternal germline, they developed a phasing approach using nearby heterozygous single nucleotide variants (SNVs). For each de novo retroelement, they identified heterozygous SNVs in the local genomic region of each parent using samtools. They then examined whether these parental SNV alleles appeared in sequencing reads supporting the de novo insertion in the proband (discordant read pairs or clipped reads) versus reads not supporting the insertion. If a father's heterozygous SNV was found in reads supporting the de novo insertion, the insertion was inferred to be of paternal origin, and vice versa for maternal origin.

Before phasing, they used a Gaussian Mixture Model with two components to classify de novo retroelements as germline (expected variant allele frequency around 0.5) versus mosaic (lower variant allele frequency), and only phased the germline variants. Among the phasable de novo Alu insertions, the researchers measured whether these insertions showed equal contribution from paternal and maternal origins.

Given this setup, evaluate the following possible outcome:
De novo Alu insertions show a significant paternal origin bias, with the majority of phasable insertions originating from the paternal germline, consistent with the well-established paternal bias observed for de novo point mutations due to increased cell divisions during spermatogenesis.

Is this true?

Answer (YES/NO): YES